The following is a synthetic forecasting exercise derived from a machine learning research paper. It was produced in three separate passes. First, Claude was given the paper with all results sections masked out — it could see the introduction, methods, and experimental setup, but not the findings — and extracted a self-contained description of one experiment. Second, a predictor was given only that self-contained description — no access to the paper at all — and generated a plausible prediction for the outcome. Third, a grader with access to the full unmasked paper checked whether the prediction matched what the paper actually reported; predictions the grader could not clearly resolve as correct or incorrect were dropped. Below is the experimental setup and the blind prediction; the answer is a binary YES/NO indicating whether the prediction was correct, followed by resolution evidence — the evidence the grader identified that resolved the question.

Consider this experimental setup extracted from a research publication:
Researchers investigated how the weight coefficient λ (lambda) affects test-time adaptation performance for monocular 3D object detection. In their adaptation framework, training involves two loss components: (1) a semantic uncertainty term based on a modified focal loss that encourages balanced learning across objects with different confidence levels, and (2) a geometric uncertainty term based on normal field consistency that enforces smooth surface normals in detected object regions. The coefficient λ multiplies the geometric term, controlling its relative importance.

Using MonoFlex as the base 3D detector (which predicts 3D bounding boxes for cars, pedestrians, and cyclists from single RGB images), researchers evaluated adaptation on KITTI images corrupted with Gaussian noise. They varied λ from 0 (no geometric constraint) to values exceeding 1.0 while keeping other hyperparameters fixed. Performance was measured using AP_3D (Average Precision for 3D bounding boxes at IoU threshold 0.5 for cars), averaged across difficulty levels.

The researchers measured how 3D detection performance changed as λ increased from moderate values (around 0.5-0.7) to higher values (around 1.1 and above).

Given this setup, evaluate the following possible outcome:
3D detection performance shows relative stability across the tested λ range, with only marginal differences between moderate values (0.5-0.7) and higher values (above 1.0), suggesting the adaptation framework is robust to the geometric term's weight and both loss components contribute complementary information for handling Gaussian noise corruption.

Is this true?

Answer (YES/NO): NO